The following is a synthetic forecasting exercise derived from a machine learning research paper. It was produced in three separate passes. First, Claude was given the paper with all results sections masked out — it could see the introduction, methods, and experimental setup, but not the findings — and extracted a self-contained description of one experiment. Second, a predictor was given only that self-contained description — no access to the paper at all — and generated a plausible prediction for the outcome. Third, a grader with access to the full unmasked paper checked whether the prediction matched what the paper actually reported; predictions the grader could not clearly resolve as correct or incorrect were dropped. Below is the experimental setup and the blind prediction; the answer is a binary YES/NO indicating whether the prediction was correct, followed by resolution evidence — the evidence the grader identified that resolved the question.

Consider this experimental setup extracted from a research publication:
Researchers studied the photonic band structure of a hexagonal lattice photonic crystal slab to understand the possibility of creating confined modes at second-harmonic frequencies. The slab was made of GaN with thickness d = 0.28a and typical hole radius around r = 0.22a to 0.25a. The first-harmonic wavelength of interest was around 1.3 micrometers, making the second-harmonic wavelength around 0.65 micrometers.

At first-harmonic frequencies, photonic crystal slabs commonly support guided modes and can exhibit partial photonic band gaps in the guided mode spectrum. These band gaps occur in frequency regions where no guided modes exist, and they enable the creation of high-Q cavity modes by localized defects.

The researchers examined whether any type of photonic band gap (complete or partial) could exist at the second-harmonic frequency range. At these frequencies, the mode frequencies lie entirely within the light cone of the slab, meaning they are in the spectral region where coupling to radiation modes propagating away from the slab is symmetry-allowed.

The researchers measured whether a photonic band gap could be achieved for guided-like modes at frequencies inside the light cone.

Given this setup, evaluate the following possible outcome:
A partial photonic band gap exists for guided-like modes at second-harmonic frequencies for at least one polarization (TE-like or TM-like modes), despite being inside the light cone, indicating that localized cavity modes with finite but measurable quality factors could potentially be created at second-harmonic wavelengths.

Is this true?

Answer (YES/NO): NO